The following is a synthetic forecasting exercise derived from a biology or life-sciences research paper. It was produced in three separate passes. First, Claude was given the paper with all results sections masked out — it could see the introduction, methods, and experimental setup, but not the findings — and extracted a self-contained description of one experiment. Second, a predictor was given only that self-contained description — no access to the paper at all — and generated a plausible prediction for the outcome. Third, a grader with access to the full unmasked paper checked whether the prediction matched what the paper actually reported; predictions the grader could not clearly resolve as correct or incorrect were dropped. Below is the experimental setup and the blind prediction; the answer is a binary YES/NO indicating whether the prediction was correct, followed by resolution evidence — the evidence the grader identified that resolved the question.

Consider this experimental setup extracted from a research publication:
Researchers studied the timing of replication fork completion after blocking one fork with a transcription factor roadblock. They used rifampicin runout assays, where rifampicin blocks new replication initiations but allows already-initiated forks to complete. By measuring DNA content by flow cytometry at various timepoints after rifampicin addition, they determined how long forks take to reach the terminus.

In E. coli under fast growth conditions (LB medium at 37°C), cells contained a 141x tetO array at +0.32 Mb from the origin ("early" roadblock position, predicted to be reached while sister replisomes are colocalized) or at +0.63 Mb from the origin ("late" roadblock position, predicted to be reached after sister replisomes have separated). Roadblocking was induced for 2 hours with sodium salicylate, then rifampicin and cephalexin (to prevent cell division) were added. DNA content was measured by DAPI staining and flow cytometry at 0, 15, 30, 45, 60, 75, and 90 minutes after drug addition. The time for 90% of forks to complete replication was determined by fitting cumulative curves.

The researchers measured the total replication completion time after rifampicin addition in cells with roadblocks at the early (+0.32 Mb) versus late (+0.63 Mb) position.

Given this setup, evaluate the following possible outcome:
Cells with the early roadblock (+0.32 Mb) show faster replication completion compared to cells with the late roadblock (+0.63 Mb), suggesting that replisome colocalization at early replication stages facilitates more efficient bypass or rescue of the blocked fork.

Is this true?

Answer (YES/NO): NO